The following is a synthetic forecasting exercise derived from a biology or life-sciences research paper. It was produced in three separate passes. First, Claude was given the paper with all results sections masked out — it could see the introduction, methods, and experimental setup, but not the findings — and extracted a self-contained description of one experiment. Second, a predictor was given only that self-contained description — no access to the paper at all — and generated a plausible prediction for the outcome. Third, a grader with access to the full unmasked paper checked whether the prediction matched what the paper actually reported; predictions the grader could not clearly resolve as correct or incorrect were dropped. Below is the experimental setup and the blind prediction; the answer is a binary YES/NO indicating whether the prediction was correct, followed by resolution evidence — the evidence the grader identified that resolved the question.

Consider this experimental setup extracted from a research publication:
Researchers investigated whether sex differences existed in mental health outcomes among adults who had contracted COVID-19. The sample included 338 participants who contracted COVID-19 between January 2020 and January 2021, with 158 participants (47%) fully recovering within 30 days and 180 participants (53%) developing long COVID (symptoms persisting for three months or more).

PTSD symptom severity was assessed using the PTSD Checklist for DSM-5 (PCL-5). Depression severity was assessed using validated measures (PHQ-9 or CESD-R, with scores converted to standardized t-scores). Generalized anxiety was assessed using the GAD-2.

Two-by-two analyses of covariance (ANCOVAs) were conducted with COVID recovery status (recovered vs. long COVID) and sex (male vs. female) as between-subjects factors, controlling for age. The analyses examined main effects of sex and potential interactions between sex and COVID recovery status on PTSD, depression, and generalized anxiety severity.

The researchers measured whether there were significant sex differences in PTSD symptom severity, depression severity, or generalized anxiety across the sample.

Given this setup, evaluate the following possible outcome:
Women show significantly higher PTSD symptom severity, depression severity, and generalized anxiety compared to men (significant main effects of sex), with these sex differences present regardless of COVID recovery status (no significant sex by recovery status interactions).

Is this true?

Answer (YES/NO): NO